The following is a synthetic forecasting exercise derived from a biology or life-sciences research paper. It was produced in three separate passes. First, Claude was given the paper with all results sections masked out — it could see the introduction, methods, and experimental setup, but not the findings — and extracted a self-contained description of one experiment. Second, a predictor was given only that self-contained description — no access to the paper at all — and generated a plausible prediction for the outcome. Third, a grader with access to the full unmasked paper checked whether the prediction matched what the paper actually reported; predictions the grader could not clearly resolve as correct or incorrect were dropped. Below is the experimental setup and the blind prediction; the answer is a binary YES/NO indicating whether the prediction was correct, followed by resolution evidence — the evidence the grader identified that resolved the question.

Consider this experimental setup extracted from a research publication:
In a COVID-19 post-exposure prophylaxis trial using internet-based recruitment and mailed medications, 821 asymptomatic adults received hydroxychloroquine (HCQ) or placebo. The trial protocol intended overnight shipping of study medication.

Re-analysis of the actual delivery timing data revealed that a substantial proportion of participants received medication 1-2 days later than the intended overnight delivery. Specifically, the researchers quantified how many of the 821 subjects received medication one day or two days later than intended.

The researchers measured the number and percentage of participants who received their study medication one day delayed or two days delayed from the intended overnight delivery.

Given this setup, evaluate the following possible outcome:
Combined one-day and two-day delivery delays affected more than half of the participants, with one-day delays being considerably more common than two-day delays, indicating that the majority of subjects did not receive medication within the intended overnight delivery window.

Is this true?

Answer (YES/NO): YES